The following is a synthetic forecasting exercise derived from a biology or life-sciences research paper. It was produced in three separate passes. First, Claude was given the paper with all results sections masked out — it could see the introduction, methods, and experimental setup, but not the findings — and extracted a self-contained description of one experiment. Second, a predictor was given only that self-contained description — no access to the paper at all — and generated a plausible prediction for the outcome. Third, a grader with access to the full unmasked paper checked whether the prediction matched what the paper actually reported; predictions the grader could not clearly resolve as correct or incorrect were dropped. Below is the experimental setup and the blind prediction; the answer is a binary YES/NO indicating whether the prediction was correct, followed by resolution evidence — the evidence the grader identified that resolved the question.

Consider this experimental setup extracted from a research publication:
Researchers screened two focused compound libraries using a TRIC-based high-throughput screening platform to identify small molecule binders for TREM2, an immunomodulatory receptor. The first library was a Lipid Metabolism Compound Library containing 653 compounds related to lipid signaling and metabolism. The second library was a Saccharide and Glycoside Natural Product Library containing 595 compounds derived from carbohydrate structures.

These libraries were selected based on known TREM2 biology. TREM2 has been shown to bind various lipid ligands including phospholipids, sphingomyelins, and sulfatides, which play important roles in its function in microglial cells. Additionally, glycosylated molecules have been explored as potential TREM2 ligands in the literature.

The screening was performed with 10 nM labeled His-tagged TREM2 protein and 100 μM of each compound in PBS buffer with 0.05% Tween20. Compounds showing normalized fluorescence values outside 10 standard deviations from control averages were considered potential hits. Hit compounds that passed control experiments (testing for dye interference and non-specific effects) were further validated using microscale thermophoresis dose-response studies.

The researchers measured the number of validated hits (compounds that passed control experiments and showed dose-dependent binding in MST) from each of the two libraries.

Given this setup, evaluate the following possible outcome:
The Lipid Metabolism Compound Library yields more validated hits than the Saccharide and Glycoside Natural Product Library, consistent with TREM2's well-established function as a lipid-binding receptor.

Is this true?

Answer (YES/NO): YES